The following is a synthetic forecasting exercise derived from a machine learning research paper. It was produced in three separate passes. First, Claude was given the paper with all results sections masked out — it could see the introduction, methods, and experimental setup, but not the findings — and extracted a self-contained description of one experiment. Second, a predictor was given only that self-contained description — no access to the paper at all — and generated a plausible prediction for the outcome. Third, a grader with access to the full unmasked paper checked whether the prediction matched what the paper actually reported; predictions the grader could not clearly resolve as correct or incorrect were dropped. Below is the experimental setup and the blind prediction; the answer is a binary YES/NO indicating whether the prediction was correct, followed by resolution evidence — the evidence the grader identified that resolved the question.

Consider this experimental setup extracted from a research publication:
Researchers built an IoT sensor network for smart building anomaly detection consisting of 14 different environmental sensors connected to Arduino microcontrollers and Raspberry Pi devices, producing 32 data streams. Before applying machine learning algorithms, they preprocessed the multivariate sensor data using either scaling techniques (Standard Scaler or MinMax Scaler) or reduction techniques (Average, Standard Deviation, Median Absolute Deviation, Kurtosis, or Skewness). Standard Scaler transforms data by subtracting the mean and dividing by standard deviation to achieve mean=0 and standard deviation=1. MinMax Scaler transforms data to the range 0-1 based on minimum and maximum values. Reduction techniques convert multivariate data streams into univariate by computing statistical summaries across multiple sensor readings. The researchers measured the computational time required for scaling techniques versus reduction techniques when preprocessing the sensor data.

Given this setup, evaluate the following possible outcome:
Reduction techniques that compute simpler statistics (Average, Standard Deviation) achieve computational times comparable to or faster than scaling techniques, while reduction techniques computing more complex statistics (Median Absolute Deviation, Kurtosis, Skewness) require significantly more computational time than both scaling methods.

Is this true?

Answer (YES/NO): NO